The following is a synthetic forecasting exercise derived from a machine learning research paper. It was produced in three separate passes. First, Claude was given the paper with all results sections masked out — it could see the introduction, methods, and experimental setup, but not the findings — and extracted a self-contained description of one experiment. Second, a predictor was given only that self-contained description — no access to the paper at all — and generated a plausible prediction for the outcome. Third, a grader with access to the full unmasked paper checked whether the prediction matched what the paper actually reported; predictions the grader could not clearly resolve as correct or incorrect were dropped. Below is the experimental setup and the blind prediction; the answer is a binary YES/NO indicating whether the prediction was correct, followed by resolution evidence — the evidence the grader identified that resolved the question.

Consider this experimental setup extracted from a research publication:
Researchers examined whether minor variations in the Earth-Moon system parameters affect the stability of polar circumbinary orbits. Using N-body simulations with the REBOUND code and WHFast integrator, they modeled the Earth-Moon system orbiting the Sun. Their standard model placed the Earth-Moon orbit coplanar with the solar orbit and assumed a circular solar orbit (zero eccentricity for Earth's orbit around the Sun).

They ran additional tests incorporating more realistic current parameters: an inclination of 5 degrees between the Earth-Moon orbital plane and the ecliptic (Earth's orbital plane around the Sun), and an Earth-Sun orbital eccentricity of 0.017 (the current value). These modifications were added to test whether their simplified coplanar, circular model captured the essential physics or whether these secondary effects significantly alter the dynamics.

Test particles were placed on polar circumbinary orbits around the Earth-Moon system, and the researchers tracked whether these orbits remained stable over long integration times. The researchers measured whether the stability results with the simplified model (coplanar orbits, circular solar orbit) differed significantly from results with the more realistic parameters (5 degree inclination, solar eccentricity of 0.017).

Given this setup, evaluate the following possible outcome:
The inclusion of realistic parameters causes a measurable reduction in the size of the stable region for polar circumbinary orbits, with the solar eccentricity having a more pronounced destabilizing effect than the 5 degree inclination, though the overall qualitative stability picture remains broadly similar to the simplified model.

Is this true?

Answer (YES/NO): NO